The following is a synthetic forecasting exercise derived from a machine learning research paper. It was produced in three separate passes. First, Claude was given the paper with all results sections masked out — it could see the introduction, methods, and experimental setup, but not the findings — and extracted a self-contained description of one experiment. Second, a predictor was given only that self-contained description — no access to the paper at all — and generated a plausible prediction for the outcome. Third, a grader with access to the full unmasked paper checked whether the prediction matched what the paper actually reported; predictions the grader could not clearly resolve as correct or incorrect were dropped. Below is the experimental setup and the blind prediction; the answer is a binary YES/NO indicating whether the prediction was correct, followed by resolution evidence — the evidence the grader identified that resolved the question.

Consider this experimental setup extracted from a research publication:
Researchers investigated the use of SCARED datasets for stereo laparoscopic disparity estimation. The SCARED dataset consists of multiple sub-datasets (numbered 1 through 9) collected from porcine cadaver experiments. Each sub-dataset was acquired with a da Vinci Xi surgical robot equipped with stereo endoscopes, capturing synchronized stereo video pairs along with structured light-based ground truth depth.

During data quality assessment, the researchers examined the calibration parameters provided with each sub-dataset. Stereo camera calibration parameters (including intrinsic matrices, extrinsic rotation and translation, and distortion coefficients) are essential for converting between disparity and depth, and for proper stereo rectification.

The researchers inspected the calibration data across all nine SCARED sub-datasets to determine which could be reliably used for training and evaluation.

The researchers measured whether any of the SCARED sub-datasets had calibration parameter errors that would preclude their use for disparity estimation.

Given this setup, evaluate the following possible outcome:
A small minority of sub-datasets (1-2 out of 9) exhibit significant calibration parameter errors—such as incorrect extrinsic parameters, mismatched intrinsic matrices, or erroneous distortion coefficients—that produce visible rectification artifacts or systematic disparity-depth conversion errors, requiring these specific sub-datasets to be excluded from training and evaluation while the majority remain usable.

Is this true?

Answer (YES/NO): YES